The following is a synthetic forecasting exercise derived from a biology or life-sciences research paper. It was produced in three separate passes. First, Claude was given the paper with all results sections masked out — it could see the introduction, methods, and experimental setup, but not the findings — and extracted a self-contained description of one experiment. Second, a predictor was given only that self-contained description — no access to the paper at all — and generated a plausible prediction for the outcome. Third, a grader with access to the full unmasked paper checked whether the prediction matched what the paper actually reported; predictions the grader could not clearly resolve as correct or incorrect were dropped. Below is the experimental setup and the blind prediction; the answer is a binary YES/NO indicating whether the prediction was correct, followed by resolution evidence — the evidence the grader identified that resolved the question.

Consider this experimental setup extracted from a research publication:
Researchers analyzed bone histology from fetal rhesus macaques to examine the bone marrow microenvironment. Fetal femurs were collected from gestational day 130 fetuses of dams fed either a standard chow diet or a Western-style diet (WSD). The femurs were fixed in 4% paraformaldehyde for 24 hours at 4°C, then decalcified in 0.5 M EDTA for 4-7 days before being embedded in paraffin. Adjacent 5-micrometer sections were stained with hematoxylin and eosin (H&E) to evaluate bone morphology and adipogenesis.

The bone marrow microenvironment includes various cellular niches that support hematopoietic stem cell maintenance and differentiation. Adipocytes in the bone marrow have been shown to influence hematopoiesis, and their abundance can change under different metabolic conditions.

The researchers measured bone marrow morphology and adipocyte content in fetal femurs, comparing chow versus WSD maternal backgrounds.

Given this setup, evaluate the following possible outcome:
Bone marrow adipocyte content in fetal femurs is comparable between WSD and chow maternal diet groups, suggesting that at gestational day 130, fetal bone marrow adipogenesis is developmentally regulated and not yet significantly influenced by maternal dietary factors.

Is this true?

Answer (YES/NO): NO